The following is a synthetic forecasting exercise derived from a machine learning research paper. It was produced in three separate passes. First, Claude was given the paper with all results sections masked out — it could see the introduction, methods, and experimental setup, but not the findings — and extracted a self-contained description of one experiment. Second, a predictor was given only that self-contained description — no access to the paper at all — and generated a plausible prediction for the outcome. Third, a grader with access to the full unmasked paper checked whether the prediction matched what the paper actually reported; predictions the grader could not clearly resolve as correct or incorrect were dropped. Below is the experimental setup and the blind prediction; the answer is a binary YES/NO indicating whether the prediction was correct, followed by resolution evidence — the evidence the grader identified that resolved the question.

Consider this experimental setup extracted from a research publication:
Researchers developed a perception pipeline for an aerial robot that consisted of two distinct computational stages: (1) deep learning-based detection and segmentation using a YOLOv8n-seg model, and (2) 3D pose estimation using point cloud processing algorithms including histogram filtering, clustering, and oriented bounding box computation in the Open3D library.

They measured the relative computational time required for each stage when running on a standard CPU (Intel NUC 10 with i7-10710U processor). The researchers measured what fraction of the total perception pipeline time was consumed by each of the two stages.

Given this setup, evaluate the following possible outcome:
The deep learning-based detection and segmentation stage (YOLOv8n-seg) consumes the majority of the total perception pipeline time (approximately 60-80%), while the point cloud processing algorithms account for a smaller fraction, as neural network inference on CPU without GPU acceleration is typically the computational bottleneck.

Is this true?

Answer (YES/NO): NO